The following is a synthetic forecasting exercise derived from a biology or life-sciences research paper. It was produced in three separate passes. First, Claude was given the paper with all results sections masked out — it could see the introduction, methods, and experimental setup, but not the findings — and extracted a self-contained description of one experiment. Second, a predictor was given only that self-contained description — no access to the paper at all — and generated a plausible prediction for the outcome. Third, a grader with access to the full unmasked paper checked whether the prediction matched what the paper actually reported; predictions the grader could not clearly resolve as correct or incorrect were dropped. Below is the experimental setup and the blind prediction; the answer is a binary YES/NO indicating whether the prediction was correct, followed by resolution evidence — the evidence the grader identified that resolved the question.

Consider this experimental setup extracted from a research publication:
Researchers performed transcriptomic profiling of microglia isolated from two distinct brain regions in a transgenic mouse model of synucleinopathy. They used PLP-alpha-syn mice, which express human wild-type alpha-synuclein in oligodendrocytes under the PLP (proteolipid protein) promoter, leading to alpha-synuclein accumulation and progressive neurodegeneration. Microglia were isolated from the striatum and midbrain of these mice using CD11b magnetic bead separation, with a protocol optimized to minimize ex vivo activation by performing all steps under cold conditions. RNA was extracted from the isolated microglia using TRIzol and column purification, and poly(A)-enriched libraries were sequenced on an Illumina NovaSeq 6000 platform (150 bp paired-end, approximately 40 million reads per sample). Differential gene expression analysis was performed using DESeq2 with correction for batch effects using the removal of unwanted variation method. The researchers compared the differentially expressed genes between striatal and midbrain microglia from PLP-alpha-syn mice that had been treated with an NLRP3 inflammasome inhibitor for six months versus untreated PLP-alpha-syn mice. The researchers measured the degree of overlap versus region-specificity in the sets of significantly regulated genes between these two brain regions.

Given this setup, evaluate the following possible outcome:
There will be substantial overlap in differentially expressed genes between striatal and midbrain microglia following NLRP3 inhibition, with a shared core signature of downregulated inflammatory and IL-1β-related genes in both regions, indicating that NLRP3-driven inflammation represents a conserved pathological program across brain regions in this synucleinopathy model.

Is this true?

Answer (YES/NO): YES